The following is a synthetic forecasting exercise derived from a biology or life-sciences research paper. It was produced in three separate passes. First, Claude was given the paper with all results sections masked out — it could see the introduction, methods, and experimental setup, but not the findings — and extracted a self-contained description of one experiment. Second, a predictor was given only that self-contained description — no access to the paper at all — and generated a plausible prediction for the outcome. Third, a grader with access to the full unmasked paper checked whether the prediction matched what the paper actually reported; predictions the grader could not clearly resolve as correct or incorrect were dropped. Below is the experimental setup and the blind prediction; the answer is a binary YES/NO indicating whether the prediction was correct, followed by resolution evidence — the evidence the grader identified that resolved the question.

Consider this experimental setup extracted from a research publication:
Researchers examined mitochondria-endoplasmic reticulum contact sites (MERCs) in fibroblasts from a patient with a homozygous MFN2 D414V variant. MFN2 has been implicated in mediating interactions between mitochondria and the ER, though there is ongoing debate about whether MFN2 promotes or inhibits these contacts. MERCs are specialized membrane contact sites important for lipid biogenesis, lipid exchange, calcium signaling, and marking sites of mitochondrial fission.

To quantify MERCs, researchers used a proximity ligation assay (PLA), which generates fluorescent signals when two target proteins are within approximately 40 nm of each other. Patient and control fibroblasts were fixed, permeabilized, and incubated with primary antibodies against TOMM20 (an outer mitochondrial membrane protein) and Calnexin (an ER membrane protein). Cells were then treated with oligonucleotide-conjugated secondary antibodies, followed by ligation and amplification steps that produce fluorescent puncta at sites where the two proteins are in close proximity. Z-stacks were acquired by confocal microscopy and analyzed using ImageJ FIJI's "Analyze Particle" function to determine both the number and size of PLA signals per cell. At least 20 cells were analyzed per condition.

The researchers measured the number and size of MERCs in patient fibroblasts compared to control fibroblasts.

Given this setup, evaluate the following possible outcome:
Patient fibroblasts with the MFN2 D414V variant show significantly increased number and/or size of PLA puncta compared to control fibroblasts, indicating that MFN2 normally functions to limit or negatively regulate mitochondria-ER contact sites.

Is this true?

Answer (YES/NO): NO